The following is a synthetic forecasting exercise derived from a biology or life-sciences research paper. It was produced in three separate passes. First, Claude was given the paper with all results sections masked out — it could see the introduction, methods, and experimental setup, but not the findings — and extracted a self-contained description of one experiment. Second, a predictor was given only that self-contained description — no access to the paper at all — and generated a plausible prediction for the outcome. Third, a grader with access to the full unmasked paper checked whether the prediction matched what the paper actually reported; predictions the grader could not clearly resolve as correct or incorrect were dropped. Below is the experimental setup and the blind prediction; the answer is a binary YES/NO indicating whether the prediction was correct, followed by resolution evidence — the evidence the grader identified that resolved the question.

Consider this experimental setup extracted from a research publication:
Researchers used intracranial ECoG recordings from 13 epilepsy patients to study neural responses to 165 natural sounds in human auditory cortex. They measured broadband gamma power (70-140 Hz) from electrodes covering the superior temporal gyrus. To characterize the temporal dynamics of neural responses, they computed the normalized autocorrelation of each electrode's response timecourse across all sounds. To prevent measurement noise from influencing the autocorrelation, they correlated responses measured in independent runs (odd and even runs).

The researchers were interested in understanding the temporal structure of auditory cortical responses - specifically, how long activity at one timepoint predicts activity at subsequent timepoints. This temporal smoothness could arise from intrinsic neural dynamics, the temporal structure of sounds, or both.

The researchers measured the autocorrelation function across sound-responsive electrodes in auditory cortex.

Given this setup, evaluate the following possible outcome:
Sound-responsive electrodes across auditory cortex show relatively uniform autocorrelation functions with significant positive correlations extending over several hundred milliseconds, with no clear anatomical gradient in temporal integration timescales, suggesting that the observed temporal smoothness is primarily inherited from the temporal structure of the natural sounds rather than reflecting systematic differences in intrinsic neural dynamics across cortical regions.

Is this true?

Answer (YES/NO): NO